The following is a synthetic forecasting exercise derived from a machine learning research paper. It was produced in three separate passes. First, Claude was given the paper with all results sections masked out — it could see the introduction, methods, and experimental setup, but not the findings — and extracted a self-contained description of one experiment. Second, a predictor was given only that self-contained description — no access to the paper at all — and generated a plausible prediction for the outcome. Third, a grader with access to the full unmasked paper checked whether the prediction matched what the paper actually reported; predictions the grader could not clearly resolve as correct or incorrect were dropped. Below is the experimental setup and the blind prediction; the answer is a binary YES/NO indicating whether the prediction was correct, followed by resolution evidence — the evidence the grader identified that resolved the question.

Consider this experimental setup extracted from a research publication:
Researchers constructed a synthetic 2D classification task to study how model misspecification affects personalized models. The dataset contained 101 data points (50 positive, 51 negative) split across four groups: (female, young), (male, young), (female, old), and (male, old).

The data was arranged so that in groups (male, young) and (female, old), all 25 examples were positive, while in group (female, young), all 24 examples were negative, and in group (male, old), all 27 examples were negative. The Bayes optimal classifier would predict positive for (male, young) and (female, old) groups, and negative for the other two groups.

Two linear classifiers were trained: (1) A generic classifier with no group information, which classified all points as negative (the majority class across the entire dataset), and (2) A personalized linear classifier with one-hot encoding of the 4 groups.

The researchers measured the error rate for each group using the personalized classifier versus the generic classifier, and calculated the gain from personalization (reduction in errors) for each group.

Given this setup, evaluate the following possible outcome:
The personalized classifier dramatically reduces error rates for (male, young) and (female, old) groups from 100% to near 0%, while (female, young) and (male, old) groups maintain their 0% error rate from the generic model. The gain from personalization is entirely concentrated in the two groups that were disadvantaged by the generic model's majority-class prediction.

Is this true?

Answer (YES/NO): NO